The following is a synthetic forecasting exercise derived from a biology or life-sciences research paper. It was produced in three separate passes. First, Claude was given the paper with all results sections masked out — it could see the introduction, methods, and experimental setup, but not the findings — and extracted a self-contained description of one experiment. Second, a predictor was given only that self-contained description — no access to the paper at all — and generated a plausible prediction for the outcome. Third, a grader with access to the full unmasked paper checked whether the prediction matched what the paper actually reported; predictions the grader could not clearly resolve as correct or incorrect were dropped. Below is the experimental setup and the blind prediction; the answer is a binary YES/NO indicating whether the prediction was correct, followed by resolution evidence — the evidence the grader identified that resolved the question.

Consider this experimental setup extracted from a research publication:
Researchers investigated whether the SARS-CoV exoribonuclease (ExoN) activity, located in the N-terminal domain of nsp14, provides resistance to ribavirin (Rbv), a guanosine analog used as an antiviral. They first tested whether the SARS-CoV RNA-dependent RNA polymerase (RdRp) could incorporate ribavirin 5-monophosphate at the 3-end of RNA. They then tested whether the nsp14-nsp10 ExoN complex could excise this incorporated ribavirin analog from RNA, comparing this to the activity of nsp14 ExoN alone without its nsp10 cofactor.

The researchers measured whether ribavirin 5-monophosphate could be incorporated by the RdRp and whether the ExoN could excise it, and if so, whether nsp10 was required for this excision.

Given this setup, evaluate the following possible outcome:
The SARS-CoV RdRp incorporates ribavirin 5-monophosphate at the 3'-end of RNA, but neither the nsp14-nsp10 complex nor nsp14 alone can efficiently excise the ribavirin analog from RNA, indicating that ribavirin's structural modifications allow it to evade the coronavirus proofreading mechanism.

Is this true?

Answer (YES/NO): NO